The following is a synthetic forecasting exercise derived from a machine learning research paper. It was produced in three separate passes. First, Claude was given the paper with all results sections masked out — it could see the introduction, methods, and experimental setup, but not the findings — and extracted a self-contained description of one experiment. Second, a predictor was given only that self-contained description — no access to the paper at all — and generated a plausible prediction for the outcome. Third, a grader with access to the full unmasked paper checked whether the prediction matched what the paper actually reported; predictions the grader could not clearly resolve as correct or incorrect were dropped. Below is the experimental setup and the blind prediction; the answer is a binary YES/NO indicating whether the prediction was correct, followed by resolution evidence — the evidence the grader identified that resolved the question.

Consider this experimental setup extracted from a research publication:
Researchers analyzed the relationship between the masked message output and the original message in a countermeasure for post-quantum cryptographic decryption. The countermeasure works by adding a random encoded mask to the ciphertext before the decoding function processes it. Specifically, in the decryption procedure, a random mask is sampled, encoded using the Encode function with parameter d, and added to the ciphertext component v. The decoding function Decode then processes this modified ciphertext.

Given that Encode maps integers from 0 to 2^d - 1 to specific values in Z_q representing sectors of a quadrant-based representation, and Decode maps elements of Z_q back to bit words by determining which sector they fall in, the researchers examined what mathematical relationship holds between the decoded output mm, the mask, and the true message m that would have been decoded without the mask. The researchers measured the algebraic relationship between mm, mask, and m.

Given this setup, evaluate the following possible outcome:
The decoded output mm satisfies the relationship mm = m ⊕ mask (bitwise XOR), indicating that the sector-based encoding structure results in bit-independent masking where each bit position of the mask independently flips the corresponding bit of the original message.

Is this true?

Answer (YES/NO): NO